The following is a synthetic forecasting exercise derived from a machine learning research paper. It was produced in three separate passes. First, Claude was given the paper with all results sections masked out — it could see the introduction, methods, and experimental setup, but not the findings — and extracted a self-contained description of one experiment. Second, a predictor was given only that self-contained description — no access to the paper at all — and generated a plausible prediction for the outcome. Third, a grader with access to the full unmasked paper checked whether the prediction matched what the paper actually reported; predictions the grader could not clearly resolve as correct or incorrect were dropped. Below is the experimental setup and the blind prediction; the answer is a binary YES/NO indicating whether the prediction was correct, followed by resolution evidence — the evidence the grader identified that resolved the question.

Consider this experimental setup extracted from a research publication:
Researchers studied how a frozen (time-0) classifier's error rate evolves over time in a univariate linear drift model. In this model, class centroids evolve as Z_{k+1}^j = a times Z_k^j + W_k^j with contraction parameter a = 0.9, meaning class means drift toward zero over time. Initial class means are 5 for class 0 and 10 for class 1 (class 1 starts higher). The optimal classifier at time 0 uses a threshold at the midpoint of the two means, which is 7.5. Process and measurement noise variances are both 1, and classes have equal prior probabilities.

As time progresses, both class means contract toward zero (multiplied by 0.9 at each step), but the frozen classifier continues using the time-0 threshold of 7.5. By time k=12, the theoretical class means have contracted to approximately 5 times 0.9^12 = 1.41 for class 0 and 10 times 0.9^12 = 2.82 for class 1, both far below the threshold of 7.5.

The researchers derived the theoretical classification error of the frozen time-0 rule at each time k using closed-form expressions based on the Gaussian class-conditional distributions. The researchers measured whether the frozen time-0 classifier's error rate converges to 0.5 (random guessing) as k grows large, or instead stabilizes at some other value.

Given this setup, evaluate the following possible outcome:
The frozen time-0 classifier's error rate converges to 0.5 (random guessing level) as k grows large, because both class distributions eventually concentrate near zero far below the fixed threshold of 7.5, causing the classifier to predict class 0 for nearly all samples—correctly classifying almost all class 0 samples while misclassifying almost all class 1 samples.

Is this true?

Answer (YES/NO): YES